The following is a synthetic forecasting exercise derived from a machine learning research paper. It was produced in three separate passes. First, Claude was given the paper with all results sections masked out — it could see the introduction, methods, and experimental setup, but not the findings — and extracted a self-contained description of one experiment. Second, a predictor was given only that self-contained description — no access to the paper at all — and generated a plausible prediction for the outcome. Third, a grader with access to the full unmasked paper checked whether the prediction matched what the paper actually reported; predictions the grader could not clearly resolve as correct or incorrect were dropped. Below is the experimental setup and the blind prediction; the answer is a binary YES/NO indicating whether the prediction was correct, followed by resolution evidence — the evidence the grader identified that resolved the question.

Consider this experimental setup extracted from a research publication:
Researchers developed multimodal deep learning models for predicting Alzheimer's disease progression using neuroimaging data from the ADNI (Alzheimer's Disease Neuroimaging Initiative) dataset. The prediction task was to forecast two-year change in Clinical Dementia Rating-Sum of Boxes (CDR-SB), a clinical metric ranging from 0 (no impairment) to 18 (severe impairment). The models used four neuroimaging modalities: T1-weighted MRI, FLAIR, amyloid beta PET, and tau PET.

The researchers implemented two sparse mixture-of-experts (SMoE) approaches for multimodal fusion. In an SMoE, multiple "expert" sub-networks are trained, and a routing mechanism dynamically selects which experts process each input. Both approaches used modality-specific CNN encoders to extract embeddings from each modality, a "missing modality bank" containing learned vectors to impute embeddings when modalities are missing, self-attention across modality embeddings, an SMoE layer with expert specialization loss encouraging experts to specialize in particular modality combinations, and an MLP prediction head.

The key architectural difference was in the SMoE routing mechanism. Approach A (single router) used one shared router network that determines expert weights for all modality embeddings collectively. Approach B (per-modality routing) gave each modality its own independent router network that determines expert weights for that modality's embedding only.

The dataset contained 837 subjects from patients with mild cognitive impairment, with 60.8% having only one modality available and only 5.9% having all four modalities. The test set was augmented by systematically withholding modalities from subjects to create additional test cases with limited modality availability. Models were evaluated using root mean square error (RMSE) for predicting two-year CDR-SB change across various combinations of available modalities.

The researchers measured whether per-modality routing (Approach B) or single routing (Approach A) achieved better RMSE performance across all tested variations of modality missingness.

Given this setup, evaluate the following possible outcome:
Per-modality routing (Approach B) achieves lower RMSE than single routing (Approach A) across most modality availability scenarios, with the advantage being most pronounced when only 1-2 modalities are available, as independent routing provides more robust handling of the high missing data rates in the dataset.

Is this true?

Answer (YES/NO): YES